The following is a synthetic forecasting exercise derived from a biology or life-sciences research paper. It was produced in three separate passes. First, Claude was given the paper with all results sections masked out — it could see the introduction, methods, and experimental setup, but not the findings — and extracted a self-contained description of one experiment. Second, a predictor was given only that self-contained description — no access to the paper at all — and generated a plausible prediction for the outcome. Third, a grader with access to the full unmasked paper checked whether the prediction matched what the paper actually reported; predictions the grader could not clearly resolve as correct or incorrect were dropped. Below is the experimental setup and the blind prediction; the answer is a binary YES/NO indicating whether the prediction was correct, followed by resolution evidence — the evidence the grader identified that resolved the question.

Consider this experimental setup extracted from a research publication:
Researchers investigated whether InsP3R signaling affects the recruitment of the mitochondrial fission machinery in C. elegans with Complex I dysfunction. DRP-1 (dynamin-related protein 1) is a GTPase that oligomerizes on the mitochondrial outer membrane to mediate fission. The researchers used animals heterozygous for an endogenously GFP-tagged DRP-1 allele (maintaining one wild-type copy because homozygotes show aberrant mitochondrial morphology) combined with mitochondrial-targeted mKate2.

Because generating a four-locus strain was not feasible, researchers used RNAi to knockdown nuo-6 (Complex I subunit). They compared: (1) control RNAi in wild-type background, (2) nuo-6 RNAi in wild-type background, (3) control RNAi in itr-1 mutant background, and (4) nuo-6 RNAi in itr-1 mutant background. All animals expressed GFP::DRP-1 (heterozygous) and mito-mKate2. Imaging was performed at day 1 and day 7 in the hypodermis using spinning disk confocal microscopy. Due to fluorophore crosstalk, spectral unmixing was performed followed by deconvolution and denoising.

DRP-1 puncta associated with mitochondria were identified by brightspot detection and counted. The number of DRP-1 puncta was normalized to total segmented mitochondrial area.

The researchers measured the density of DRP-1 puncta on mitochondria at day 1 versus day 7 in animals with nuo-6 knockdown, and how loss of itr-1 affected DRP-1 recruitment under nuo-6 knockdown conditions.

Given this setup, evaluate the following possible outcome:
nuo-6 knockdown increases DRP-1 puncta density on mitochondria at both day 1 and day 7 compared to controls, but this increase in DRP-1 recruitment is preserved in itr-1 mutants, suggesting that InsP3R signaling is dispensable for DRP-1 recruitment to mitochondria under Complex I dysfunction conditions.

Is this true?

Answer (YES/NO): NO